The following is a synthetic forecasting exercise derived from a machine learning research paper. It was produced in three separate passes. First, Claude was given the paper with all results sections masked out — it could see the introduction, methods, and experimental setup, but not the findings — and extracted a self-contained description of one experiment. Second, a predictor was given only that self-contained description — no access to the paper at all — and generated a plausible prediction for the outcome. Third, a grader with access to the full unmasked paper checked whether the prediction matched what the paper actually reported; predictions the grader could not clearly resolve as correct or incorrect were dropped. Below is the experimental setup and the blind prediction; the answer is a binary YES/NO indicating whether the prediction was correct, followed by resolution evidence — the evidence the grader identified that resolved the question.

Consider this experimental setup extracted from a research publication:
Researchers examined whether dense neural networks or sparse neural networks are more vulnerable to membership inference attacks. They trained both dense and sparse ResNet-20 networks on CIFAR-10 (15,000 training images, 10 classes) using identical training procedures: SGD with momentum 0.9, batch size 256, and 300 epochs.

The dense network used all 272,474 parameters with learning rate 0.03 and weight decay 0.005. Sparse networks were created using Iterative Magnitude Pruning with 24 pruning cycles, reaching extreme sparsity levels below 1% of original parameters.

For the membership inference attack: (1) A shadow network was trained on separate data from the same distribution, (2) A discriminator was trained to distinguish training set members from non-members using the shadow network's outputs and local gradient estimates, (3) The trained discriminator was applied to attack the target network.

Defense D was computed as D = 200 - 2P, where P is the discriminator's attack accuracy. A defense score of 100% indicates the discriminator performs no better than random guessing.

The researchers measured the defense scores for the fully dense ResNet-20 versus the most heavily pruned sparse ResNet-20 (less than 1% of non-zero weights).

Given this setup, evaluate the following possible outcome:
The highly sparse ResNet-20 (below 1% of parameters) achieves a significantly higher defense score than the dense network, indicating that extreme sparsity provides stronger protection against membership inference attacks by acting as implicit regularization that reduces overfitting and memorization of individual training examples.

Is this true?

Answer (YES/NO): YES